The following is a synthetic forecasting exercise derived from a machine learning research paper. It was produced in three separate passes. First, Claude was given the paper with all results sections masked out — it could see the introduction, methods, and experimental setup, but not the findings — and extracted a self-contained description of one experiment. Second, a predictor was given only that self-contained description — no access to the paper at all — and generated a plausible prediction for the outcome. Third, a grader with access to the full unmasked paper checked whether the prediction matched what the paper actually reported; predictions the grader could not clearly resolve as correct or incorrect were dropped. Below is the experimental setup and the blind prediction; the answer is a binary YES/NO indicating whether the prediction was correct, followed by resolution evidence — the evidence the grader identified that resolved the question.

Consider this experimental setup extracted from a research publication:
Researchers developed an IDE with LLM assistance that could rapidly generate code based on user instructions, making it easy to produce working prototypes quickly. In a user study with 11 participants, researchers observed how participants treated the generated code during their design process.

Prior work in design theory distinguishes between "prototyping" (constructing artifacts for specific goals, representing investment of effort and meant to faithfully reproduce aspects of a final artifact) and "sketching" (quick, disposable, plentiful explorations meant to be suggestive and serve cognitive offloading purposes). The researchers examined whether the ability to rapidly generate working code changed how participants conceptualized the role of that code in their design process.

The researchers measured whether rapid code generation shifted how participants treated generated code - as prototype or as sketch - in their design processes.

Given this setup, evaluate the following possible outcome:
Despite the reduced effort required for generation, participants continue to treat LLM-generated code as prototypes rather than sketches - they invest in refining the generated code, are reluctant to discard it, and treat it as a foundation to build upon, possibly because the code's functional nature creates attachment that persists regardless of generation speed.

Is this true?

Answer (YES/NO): NO